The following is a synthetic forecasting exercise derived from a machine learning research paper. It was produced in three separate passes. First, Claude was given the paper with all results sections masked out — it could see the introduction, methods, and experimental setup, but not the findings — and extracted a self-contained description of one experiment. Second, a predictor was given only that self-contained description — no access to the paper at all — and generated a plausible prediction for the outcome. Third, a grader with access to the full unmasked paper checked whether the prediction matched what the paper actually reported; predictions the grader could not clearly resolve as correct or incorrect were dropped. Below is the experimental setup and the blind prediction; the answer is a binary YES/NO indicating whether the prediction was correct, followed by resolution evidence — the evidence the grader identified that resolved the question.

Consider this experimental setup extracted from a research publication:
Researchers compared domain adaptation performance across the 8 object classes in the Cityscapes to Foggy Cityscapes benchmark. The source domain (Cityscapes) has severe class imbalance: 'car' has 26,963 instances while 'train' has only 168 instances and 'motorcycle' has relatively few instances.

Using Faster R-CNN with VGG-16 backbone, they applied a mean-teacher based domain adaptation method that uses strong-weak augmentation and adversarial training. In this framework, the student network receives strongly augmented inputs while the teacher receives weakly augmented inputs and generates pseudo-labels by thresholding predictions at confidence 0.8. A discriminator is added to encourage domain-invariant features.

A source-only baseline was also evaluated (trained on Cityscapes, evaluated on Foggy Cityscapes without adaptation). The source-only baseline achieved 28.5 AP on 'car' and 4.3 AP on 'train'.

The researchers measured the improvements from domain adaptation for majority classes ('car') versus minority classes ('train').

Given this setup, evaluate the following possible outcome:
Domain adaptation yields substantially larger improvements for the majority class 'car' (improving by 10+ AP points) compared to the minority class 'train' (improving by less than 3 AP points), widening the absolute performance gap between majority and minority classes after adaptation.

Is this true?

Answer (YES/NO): NO